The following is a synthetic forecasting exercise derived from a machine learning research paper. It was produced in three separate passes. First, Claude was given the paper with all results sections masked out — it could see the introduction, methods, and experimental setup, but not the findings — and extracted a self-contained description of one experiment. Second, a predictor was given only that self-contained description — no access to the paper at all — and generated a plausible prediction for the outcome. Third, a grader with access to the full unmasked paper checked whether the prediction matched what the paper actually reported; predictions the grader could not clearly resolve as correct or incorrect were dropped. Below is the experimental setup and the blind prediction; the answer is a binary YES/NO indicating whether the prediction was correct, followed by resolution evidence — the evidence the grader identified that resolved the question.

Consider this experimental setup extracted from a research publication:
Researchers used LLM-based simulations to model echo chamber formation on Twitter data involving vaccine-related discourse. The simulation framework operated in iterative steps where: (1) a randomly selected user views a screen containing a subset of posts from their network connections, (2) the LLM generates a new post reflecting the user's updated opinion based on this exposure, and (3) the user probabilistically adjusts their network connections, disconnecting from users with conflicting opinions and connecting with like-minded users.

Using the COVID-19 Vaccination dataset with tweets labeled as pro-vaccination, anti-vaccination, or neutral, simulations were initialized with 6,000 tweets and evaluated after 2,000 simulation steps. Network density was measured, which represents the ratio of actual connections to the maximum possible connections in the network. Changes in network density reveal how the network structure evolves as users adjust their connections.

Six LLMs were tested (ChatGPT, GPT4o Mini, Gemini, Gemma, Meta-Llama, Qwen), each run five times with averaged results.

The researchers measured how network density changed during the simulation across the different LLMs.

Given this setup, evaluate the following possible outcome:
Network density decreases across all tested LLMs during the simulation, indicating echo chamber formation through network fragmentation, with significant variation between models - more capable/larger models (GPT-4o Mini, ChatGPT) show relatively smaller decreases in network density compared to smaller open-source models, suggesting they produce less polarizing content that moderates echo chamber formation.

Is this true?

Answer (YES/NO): NO